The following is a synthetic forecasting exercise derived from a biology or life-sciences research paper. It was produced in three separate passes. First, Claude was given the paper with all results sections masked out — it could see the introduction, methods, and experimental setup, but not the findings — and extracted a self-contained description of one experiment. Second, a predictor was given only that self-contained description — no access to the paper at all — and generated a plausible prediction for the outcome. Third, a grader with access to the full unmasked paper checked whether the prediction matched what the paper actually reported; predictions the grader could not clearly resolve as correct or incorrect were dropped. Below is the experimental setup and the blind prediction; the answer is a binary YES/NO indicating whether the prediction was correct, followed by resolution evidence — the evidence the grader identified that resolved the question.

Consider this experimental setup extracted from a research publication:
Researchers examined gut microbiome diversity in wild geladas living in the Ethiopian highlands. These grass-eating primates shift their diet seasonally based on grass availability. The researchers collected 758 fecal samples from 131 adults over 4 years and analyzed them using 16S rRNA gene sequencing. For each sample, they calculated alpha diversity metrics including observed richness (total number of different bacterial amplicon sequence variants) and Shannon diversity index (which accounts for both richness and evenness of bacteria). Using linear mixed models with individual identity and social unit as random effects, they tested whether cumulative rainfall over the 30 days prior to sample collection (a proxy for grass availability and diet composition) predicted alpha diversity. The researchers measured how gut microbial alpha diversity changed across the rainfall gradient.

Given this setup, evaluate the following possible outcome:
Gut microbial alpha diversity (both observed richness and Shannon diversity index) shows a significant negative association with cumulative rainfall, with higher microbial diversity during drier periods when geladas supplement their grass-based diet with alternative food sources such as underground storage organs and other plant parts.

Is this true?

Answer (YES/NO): NO